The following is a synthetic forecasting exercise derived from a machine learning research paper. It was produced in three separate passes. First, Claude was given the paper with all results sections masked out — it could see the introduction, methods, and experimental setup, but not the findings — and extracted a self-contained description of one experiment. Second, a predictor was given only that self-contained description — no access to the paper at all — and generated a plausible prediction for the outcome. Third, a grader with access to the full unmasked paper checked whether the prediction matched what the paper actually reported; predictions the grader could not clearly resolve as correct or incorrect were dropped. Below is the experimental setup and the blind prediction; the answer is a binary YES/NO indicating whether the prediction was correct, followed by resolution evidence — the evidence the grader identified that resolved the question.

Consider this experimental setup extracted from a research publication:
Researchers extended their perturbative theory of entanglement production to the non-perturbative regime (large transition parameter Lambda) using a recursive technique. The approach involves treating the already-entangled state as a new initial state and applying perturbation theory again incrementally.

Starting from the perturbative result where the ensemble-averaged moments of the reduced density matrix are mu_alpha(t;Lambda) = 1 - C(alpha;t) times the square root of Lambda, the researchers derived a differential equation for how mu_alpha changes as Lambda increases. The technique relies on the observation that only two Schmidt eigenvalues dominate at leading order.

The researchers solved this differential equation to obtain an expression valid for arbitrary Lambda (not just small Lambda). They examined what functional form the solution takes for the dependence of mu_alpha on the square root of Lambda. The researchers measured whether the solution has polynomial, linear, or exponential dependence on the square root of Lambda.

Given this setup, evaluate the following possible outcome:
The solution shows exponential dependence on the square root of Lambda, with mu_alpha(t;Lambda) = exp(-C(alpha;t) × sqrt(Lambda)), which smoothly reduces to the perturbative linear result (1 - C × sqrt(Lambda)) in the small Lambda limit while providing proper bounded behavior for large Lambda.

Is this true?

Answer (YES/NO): YES